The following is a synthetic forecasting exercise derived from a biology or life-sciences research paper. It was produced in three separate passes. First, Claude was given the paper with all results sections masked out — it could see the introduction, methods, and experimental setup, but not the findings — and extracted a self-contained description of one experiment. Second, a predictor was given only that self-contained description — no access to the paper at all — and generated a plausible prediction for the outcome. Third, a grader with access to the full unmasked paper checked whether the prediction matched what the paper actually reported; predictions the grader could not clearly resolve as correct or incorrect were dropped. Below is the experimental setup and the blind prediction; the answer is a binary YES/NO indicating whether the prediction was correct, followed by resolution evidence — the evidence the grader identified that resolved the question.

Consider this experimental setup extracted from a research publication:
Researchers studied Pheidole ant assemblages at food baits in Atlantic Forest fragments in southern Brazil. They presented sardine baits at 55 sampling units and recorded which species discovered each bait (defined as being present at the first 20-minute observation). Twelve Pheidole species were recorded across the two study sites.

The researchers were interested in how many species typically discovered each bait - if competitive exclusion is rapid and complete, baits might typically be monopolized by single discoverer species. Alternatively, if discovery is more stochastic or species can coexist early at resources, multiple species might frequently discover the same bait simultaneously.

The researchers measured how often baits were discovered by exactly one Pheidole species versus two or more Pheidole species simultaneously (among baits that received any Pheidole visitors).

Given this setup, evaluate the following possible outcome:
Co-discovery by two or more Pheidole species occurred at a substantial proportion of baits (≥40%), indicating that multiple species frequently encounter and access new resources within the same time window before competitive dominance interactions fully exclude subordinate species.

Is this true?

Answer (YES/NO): YES